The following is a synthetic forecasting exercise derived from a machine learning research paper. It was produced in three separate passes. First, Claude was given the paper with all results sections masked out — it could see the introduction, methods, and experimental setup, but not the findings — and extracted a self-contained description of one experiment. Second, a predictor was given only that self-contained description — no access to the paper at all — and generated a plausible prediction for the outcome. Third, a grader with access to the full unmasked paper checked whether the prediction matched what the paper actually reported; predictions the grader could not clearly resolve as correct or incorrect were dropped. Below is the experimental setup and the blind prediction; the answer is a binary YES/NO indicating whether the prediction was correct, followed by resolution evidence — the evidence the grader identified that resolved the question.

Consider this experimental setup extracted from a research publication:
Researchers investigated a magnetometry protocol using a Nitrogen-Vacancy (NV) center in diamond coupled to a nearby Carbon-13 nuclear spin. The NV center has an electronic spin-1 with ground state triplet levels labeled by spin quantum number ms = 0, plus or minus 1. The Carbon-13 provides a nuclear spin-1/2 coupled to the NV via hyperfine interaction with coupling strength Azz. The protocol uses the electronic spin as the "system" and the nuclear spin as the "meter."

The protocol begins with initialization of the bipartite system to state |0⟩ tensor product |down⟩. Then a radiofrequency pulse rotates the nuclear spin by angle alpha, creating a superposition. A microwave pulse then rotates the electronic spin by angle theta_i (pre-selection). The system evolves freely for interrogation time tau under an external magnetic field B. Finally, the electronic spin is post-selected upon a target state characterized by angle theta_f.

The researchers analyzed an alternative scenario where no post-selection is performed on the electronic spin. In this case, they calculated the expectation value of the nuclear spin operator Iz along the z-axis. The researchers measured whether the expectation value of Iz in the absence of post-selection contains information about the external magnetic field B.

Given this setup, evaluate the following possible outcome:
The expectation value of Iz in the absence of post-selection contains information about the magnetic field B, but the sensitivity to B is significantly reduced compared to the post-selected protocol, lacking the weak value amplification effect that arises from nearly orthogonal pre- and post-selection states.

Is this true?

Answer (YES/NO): NO